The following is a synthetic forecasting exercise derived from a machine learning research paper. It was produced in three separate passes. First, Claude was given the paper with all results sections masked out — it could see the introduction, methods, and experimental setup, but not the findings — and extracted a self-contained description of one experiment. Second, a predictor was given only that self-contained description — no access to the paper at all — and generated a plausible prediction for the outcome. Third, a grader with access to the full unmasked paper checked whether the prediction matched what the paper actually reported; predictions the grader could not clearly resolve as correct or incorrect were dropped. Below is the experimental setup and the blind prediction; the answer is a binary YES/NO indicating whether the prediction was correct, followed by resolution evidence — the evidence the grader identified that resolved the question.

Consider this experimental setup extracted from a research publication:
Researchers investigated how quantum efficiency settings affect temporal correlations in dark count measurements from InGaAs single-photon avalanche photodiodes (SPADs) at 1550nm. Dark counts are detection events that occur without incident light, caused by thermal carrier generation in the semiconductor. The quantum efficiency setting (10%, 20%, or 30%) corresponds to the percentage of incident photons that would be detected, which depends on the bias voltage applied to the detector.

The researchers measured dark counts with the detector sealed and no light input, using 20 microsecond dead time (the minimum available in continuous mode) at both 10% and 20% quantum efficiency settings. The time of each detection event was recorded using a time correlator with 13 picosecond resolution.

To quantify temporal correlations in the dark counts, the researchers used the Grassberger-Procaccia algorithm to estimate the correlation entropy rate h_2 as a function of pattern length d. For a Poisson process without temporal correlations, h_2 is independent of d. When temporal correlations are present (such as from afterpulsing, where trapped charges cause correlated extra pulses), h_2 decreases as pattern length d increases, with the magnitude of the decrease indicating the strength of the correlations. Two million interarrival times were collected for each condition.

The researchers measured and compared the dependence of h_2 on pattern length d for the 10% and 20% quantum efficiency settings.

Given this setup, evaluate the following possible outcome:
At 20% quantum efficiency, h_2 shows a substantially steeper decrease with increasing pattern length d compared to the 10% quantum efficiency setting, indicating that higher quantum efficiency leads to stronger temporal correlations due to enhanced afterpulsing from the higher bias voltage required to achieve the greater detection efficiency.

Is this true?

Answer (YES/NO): YES